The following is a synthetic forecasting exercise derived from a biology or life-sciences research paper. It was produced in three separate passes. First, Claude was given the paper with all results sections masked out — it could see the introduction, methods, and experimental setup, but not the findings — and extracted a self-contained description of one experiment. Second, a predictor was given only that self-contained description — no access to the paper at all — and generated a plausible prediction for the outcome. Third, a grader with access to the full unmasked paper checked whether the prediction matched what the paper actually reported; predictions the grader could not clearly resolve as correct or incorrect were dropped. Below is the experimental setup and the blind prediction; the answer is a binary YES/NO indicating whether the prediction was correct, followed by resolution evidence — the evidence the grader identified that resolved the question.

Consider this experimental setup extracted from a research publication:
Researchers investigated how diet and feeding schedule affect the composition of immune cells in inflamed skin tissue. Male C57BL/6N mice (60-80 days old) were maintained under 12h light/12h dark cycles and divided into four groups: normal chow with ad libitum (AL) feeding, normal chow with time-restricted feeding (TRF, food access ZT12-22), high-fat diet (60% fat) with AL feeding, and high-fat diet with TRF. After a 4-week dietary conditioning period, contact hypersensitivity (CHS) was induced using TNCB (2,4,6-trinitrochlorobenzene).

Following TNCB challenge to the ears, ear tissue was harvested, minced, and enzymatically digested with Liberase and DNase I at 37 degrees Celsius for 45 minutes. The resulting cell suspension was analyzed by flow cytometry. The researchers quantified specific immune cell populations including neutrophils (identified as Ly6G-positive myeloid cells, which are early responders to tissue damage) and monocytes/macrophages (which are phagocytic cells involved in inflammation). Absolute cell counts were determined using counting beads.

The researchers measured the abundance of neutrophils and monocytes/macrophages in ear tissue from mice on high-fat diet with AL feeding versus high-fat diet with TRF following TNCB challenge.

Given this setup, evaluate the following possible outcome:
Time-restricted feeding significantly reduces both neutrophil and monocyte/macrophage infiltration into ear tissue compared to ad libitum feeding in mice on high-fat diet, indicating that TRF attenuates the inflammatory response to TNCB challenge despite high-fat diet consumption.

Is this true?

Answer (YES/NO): NO